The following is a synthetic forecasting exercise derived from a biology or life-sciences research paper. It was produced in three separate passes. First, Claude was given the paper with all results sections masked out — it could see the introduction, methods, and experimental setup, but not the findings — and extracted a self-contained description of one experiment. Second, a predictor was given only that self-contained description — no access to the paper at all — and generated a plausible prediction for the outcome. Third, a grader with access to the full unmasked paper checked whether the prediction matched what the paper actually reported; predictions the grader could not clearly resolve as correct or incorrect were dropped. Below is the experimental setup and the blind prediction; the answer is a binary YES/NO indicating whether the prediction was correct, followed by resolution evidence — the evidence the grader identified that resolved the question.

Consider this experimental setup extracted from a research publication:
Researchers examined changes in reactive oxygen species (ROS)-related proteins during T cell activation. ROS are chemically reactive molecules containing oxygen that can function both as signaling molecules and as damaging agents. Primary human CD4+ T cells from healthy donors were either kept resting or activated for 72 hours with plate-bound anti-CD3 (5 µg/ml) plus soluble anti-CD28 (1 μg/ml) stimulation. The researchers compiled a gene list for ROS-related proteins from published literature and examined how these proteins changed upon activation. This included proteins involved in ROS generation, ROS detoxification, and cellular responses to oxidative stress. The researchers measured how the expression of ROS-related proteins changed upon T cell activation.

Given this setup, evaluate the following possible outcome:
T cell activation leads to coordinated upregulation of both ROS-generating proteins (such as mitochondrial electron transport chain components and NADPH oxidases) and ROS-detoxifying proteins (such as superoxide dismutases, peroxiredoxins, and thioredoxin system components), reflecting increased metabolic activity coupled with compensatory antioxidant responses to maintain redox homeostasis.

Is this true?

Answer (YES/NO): NO